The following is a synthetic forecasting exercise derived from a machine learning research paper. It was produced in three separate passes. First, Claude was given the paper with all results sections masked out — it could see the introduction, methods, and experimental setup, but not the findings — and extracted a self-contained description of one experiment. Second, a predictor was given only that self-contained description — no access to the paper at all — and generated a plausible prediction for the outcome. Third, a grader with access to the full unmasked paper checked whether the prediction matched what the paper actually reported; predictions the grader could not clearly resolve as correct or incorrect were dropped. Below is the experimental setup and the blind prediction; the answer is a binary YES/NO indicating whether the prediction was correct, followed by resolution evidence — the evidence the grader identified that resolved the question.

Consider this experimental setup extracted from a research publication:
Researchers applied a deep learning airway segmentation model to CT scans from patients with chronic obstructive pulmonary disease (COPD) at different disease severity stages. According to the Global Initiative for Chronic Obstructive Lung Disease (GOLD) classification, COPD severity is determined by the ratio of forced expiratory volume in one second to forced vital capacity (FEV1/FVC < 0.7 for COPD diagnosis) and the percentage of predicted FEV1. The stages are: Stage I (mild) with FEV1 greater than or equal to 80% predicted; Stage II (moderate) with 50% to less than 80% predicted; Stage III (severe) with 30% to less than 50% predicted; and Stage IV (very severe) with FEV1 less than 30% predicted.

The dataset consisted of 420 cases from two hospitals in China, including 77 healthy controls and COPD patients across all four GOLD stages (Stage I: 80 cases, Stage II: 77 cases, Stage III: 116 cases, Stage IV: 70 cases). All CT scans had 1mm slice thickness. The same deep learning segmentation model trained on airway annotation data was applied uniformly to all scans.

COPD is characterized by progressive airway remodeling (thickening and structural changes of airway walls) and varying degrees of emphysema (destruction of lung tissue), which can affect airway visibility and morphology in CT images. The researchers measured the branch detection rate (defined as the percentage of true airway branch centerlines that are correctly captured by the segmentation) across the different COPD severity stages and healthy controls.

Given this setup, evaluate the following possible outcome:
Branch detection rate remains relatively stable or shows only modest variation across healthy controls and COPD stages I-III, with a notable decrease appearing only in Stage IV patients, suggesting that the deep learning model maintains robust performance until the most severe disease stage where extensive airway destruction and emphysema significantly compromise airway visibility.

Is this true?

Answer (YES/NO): NO